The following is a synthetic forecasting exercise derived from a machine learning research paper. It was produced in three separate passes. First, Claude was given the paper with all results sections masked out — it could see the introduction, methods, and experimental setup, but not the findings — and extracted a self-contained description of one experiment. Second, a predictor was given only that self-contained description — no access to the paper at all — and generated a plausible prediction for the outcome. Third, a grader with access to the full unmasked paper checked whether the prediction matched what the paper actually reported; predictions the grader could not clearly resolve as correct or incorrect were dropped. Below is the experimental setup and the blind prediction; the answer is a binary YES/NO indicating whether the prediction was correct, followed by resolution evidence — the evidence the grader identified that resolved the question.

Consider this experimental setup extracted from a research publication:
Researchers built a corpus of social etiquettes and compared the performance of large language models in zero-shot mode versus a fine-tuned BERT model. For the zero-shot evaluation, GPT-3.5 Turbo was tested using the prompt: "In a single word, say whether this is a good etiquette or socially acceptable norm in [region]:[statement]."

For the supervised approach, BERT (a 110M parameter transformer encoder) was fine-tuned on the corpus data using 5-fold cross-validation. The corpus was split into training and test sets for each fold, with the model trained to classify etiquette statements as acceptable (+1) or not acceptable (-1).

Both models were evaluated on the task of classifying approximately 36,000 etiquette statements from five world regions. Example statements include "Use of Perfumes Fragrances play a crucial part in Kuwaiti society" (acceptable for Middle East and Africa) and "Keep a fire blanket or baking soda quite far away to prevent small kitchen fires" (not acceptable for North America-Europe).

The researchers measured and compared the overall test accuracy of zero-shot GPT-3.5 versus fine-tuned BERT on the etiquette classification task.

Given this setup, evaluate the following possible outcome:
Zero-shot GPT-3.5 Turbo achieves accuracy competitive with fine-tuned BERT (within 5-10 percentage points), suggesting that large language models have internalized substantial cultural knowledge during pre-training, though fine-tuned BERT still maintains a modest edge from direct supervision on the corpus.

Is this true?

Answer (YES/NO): NO